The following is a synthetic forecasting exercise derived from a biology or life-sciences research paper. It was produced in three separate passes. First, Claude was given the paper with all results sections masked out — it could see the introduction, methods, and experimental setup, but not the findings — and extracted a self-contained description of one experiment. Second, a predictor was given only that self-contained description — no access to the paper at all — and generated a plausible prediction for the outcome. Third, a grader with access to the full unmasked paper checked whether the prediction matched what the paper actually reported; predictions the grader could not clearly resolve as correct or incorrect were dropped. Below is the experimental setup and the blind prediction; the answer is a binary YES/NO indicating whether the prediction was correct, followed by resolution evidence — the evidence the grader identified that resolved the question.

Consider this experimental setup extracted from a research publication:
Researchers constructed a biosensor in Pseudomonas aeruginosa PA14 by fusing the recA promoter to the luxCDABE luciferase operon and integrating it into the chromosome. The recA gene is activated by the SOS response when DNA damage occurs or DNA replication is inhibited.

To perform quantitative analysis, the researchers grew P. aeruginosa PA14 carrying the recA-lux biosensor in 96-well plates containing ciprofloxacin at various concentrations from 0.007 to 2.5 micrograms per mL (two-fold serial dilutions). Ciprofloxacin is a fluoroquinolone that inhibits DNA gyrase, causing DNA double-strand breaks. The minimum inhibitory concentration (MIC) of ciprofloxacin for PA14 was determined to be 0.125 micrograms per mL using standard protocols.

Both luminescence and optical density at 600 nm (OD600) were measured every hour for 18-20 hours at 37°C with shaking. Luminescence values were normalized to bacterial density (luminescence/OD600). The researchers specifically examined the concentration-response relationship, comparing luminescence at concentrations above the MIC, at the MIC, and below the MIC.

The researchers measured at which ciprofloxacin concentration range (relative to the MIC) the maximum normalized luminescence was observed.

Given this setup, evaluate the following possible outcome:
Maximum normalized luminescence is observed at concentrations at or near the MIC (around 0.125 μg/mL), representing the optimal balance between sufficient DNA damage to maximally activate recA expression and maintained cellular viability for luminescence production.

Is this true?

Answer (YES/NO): NO